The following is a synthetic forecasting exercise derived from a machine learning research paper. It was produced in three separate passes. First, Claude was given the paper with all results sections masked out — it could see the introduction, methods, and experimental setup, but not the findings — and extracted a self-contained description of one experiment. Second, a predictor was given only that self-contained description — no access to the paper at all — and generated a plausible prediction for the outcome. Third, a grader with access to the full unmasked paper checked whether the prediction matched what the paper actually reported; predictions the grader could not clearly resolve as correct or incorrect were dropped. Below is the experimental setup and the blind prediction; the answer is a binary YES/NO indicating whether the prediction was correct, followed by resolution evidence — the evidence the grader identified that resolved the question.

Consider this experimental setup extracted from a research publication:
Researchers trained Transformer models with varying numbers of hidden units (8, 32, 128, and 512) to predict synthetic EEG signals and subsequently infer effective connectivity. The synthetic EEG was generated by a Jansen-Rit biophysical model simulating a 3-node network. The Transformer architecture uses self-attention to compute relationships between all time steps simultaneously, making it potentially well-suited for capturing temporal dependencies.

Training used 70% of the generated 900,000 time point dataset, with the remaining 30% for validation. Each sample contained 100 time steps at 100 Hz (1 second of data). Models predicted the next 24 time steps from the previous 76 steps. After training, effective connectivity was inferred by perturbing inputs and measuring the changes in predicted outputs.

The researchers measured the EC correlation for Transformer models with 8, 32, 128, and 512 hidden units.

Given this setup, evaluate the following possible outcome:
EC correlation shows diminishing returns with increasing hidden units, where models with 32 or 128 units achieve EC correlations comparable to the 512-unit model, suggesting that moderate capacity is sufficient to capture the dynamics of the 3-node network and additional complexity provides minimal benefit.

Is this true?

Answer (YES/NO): NO